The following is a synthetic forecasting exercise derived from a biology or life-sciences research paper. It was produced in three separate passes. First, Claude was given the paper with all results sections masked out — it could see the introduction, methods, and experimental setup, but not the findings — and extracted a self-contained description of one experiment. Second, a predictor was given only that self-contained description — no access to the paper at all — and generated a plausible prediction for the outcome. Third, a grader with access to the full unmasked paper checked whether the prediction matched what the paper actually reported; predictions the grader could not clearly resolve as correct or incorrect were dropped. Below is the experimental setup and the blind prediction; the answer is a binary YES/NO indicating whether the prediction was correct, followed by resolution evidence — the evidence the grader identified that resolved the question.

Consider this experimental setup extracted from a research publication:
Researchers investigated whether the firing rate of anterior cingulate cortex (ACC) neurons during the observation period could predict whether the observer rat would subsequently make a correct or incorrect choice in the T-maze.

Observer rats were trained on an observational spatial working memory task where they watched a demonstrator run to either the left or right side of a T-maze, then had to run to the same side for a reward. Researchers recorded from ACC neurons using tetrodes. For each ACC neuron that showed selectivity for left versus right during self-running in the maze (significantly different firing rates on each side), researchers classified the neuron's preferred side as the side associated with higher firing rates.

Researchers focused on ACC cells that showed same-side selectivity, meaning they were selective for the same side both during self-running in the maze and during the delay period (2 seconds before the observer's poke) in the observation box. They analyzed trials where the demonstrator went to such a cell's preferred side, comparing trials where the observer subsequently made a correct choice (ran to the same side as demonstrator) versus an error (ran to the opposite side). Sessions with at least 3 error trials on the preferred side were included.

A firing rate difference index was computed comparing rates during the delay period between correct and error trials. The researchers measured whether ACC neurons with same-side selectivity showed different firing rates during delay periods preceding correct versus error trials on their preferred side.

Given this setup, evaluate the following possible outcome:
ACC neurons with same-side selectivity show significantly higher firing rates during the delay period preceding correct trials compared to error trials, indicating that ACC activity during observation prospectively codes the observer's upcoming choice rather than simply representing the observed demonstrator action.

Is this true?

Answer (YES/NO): YES